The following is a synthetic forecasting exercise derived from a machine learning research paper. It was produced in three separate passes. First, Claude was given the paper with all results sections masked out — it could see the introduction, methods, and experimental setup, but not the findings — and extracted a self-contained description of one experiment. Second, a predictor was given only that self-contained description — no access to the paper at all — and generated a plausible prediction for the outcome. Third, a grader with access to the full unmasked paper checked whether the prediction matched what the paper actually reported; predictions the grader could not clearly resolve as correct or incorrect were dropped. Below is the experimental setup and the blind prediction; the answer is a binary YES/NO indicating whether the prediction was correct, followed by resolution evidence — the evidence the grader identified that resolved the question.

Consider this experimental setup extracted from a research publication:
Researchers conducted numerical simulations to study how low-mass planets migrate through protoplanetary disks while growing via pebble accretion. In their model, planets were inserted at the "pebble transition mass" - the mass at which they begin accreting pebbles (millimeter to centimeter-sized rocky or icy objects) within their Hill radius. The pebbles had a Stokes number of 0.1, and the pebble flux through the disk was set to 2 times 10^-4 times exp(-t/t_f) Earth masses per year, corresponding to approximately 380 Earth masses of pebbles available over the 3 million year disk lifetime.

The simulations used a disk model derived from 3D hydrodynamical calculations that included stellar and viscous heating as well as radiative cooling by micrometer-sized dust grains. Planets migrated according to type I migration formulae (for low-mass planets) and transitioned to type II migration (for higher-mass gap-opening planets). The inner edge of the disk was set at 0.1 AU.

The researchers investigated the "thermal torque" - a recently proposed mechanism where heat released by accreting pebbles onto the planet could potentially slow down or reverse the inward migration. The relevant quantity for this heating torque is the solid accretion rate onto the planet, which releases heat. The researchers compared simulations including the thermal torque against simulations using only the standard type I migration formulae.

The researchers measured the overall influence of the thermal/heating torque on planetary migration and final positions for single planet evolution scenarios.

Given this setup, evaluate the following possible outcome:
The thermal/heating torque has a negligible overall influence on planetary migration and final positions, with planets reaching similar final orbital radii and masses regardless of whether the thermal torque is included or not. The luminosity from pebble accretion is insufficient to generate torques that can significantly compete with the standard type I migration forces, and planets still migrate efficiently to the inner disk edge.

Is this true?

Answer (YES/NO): YES